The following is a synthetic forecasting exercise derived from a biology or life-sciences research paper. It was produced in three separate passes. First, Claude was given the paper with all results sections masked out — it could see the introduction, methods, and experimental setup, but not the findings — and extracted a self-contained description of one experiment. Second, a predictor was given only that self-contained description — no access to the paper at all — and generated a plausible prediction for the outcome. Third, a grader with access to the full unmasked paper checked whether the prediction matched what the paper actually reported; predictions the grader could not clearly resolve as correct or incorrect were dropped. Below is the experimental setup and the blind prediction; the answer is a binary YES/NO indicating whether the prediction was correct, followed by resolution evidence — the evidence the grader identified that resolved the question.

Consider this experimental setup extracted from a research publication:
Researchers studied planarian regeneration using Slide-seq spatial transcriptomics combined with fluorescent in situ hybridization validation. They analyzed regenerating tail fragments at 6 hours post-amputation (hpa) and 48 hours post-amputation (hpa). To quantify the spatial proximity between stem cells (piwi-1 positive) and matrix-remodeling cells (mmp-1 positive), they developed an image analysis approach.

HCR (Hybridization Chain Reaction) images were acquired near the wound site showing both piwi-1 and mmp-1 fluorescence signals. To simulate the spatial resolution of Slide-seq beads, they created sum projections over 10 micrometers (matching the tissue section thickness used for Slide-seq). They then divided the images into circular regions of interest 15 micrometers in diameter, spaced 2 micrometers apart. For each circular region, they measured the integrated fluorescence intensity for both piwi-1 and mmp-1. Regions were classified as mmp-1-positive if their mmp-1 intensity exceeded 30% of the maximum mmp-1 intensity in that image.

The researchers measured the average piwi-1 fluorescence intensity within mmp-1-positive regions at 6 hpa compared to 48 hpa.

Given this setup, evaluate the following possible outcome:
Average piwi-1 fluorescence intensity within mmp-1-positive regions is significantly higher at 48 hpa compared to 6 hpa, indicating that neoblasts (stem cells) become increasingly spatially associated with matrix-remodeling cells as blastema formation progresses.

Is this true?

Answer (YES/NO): YES